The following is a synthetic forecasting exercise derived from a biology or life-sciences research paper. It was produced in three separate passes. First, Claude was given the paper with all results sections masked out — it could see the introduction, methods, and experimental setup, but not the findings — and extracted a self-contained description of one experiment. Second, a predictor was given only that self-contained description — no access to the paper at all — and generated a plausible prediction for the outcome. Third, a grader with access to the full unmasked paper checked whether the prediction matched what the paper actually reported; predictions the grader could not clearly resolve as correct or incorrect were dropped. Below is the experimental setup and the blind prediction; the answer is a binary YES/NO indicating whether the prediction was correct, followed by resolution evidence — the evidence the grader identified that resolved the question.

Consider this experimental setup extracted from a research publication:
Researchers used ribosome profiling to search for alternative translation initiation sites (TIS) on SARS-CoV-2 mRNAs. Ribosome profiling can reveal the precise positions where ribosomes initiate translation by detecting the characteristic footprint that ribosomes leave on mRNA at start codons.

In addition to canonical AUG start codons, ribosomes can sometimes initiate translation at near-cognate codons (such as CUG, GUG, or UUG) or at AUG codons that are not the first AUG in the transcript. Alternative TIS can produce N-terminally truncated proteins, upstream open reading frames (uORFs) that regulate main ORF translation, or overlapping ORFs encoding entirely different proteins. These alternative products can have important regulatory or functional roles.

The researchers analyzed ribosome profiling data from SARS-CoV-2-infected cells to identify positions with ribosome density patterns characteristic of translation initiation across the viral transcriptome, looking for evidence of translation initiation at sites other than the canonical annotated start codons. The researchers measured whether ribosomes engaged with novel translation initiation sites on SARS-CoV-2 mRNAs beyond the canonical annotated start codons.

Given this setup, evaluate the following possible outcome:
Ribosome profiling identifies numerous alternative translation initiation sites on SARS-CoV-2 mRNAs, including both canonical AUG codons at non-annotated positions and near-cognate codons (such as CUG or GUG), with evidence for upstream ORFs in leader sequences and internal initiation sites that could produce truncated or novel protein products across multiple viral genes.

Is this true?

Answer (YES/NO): NO